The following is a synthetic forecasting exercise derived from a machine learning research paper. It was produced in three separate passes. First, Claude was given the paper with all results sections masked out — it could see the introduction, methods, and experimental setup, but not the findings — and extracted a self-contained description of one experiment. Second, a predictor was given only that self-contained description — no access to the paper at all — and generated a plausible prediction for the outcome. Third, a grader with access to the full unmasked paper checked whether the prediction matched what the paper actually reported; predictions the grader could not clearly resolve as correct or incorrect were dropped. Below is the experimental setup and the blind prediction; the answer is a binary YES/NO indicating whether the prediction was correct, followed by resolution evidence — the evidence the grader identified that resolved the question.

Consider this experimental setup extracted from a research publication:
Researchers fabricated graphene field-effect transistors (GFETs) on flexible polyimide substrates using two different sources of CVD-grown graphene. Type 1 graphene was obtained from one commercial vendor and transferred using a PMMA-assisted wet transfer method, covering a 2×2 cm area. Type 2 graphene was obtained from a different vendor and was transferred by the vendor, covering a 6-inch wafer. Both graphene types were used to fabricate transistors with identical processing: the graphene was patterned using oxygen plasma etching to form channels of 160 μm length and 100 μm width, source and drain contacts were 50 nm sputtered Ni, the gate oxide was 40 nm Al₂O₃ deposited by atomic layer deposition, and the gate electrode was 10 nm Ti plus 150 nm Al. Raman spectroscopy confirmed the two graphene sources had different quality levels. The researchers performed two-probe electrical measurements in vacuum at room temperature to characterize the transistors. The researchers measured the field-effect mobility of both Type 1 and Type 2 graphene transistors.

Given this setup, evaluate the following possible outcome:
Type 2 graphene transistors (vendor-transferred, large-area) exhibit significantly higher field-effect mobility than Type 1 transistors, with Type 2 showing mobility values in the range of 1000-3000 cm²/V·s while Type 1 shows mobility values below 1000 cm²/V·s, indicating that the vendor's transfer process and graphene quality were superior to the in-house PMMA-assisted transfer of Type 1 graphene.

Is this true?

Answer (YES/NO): NO